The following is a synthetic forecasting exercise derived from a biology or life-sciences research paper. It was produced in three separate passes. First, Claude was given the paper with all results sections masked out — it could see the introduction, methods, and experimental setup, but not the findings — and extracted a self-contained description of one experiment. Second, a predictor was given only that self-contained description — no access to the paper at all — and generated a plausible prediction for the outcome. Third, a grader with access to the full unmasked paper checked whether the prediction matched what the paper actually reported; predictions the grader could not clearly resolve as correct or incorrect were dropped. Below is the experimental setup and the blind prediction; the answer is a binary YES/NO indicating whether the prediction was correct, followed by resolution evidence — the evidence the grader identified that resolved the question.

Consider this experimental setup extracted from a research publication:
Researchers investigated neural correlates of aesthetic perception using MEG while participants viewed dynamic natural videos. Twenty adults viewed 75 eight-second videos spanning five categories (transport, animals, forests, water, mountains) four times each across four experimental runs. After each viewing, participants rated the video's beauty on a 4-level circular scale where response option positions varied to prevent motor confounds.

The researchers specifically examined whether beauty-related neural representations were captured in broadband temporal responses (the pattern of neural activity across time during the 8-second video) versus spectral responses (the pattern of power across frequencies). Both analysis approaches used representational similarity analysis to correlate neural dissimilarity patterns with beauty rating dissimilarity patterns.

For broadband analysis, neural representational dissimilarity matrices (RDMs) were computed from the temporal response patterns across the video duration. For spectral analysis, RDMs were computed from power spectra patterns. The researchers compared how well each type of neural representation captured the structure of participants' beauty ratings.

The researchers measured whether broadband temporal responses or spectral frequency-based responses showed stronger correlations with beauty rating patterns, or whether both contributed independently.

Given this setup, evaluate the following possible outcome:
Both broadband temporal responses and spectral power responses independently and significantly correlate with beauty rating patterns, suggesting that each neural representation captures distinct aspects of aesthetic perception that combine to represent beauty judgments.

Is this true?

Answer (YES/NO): NO